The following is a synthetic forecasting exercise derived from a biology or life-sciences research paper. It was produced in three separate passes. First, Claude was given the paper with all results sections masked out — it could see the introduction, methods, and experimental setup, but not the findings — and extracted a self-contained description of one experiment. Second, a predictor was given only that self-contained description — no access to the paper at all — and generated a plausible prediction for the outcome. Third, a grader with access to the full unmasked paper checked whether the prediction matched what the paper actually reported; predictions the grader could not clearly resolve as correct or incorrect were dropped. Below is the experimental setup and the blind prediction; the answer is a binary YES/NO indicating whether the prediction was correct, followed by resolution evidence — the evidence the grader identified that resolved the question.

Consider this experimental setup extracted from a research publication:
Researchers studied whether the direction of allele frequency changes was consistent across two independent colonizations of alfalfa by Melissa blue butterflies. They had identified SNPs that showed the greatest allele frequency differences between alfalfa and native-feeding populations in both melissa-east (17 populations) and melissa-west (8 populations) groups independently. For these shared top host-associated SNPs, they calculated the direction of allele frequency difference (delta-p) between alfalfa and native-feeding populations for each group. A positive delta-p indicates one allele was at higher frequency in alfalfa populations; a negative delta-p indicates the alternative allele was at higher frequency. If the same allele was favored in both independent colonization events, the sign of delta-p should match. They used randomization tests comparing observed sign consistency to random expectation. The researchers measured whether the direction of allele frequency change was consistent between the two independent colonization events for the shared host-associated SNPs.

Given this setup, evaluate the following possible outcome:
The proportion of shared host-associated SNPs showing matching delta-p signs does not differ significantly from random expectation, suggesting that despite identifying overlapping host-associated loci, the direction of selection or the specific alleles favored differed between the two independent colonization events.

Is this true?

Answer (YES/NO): YES